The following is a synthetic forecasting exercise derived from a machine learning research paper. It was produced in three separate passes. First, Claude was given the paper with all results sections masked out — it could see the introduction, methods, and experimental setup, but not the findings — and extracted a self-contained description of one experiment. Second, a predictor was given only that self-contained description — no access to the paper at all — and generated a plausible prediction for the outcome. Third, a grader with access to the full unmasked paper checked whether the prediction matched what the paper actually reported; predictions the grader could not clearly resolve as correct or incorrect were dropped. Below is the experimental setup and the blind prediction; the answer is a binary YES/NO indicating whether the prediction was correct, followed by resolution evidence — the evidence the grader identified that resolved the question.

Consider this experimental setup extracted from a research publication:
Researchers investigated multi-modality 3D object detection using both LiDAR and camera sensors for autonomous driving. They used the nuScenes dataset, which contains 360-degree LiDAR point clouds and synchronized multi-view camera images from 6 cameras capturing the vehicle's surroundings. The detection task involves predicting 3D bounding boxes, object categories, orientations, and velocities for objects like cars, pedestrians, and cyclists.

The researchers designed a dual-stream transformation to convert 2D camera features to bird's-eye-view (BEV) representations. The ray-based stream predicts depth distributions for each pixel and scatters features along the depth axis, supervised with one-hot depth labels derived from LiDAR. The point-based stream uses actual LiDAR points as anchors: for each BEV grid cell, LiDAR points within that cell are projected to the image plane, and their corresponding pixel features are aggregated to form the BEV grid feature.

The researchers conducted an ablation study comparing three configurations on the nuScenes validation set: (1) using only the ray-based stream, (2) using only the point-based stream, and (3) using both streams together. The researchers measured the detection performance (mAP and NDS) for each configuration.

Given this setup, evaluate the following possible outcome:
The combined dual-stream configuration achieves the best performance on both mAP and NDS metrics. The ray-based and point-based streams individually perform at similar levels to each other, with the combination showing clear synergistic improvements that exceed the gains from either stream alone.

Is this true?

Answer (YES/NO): NO